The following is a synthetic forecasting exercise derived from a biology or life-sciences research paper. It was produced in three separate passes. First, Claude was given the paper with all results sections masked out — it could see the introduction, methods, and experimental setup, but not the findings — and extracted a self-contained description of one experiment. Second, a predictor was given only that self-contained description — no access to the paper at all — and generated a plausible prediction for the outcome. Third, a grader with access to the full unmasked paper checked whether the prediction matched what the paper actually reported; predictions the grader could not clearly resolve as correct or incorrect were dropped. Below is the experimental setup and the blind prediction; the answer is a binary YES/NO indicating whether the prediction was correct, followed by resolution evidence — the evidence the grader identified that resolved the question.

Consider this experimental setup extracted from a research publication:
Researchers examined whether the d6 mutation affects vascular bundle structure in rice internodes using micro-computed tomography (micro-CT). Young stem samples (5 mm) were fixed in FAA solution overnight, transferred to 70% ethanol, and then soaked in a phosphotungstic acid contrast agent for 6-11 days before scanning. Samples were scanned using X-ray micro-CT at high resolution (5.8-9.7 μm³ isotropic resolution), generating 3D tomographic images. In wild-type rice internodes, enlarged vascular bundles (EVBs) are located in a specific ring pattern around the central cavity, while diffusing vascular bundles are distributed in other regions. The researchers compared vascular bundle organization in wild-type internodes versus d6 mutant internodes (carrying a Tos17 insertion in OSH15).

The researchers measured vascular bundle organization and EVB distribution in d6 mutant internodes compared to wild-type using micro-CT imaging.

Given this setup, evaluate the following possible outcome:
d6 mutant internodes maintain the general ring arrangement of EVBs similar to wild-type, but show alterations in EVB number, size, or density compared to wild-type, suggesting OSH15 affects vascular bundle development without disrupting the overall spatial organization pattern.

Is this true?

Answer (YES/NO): NO